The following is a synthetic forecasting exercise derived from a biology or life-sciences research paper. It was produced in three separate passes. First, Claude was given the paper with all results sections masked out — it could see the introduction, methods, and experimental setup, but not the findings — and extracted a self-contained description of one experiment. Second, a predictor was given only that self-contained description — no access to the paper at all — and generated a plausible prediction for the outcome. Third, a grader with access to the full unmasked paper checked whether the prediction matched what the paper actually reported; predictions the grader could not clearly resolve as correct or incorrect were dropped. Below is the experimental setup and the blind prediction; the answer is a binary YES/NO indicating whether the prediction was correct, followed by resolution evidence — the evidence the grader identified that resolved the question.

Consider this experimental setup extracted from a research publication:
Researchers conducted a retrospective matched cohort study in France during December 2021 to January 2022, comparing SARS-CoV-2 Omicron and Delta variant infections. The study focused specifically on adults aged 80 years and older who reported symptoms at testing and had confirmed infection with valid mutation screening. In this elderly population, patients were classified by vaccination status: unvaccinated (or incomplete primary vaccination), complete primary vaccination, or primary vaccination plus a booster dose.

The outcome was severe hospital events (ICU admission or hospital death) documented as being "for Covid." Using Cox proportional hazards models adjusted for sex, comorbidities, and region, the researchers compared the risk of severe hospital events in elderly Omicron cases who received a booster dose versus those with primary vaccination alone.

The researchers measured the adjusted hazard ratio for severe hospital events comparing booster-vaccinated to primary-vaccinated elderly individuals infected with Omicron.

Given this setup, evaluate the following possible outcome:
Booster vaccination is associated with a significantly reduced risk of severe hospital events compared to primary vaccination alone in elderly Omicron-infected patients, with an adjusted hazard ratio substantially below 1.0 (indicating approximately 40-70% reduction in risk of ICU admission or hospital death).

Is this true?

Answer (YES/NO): NO